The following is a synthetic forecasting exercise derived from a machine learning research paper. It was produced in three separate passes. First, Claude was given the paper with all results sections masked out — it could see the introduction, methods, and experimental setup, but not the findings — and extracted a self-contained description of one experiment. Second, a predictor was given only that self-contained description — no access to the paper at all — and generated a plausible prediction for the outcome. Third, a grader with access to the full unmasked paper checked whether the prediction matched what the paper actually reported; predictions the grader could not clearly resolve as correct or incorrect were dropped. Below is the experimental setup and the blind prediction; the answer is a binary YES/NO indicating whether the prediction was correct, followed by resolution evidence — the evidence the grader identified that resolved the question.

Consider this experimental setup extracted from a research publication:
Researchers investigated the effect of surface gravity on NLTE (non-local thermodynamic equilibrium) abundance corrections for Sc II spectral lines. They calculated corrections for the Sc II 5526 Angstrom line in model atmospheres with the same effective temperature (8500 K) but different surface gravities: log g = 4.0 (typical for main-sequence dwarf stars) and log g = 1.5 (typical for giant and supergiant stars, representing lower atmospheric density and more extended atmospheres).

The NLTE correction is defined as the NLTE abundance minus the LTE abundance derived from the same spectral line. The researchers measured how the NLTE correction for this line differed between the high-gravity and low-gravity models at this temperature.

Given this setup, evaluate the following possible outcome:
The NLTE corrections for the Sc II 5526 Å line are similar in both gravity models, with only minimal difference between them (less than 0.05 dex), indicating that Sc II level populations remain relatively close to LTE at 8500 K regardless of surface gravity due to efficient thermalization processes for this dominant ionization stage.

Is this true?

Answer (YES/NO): NO